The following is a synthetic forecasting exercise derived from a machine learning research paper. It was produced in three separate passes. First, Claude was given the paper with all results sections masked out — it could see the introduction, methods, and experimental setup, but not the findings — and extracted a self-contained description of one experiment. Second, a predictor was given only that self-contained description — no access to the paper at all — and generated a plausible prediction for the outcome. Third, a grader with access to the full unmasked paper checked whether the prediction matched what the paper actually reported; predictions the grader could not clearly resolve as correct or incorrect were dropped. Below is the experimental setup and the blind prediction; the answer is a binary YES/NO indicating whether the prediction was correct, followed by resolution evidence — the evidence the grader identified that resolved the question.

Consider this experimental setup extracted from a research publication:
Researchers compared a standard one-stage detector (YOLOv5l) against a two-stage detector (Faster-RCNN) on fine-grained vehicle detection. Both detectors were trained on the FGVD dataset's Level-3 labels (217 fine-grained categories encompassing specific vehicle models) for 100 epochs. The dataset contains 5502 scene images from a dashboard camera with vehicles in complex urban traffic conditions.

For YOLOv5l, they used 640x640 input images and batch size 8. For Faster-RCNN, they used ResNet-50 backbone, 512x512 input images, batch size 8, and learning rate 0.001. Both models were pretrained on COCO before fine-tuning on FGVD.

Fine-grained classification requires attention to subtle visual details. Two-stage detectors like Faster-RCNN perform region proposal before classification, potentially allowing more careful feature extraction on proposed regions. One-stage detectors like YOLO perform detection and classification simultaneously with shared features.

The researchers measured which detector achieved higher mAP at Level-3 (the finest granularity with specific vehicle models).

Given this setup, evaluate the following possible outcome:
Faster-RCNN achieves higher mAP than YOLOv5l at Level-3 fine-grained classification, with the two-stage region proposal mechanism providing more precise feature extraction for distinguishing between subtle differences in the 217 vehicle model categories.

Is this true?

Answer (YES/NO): NO